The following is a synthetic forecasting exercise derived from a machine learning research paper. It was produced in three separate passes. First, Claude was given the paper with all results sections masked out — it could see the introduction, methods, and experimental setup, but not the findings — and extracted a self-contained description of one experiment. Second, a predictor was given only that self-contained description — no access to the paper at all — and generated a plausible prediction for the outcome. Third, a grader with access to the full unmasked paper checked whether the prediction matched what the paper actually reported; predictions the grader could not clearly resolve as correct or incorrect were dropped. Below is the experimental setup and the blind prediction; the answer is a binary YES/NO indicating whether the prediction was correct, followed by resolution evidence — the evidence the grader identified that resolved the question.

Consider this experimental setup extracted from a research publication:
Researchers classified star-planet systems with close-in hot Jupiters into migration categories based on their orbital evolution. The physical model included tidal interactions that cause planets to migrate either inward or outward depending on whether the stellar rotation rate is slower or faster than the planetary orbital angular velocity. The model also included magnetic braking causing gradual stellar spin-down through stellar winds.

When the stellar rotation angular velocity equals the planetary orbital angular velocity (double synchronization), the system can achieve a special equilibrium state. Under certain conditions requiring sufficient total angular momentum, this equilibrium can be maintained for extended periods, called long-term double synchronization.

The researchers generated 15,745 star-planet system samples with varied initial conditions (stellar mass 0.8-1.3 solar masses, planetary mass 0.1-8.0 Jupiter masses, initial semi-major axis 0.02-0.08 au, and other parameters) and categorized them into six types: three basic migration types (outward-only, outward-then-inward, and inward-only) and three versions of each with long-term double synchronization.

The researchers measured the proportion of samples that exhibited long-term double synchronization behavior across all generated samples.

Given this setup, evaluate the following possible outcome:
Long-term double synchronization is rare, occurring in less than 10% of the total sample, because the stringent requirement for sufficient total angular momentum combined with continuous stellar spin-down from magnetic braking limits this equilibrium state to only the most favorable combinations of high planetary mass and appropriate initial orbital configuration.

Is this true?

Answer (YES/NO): YES